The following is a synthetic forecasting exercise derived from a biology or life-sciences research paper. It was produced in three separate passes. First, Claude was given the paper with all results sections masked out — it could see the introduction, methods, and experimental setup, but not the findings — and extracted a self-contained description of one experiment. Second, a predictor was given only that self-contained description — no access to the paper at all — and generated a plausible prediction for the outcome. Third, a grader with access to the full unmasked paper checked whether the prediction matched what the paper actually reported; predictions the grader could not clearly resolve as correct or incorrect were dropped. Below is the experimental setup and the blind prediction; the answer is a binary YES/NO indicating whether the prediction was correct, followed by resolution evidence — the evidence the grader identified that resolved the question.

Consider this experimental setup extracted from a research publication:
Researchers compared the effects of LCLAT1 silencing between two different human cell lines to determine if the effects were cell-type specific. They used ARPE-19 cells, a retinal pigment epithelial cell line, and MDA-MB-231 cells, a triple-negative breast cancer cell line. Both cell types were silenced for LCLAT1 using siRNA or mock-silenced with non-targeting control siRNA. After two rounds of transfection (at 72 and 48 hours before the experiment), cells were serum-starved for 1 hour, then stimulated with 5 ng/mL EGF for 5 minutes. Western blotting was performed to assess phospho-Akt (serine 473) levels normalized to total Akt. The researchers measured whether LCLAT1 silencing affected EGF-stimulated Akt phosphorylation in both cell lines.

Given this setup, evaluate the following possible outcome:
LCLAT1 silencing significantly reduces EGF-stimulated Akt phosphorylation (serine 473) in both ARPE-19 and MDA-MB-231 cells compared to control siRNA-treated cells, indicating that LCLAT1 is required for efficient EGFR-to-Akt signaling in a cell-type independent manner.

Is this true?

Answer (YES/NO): YES